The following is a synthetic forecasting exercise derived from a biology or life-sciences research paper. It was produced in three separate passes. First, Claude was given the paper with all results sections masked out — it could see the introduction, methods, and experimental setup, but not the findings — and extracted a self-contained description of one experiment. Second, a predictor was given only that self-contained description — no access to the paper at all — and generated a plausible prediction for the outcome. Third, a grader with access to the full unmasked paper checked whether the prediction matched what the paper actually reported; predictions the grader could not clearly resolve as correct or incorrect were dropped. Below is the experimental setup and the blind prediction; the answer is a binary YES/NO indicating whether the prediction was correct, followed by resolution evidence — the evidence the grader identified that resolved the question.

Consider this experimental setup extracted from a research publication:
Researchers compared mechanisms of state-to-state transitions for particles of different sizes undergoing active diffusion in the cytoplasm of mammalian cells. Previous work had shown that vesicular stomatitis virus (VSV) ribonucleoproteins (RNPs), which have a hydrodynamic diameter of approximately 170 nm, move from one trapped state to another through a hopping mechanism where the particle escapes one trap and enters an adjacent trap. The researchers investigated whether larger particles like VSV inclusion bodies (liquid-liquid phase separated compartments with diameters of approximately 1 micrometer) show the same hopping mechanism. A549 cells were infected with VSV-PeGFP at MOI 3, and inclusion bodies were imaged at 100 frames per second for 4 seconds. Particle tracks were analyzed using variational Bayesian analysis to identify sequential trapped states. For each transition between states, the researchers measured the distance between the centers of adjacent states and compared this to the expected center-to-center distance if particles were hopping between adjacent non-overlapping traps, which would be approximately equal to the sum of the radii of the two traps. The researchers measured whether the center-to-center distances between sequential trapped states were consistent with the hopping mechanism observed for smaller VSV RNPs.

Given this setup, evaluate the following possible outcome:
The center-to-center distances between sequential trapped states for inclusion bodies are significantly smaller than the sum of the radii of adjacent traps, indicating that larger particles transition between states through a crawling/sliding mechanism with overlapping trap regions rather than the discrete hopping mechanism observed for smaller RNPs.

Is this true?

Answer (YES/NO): NO